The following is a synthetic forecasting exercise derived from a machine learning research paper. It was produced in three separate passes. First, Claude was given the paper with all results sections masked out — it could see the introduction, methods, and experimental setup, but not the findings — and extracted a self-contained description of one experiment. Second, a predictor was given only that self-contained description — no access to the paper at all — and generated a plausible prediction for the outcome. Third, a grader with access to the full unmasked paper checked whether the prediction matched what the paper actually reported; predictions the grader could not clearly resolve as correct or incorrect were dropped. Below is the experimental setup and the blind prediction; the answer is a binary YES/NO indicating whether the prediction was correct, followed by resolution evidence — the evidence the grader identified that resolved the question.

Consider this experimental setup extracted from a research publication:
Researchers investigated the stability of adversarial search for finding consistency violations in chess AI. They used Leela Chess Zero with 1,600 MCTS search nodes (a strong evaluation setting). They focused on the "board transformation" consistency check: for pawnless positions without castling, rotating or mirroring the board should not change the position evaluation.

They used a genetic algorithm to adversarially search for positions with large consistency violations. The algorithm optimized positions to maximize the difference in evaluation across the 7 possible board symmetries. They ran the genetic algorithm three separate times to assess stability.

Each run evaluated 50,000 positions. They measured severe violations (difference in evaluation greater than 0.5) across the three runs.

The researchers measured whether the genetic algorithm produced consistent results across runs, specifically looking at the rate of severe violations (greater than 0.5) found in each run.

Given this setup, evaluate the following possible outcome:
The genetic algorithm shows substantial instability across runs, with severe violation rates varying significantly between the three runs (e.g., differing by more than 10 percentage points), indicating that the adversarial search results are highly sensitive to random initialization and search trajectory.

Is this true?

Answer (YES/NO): NO